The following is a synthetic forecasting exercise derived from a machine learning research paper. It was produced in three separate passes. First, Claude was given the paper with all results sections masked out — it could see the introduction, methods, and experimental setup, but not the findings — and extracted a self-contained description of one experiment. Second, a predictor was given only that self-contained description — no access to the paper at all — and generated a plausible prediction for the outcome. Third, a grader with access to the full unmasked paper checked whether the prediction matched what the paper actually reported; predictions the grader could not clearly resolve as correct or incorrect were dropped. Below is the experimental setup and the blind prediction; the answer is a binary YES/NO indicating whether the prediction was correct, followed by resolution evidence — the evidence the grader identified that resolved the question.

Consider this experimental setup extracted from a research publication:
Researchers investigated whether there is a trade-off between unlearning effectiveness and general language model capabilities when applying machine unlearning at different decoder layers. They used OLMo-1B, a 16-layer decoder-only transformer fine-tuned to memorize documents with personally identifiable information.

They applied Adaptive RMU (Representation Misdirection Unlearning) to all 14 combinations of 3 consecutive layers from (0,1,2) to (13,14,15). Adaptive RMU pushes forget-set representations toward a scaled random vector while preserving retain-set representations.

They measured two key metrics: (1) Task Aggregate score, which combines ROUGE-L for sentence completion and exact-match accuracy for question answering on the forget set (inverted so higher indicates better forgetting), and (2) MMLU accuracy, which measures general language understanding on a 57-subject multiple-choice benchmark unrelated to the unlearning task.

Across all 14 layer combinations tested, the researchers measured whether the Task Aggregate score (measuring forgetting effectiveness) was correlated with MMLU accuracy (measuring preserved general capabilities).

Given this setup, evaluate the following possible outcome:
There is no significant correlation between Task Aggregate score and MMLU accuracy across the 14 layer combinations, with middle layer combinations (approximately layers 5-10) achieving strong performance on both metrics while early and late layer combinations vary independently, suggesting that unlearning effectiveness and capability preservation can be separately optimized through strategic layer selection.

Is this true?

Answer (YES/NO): NO